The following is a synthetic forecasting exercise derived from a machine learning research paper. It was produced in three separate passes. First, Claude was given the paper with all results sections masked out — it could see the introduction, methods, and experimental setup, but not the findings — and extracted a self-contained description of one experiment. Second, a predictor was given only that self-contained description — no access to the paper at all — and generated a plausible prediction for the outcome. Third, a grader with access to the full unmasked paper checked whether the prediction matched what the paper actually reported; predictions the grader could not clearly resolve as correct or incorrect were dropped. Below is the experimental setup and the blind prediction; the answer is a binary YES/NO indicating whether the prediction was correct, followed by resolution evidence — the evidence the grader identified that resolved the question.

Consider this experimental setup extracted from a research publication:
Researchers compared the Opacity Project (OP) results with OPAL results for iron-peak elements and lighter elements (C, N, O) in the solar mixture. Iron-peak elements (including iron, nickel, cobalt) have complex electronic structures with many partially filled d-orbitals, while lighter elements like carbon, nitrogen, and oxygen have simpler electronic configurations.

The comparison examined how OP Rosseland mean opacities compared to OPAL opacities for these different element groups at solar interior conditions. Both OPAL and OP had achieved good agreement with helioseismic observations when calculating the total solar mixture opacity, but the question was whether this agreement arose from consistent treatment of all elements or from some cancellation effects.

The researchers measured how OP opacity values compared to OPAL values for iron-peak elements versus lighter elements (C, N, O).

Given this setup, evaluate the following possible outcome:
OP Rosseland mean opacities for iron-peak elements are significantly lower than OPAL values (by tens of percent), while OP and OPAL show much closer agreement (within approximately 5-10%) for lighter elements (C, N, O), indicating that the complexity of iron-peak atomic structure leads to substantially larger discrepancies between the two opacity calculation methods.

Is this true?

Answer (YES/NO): NO